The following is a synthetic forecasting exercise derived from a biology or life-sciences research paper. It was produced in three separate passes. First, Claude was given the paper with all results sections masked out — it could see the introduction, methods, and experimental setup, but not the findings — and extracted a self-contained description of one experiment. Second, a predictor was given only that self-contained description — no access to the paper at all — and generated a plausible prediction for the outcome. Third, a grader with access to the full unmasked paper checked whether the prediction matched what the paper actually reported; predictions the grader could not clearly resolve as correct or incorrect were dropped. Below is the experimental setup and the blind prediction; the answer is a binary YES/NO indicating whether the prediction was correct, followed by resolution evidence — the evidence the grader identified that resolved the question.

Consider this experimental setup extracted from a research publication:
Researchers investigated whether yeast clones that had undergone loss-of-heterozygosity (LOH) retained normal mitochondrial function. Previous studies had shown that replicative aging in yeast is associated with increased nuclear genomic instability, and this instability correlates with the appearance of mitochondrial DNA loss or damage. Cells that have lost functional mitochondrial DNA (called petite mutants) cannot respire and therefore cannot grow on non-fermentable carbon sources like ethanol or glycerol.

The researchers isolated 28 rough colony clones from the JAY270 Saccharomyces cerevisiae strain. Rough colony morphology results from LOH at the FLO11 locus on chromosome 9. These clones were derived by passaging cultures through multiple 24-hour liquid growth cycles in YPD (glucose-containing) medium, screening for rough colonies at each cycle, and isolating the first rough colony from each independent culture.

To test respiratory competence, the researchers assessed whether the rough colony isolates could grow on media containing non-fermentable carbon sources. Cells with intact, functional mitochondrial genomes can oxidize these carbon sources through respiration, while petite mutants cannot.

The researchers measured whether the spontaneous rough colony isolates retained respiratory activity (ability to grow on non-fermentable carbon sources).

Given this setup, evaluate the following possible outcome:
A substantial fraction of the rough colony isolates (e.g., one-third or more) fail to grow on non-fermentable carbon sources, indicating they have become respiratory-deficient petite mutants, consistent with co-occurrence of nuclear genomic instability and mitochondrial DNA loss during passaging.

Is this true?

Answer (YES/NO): NO